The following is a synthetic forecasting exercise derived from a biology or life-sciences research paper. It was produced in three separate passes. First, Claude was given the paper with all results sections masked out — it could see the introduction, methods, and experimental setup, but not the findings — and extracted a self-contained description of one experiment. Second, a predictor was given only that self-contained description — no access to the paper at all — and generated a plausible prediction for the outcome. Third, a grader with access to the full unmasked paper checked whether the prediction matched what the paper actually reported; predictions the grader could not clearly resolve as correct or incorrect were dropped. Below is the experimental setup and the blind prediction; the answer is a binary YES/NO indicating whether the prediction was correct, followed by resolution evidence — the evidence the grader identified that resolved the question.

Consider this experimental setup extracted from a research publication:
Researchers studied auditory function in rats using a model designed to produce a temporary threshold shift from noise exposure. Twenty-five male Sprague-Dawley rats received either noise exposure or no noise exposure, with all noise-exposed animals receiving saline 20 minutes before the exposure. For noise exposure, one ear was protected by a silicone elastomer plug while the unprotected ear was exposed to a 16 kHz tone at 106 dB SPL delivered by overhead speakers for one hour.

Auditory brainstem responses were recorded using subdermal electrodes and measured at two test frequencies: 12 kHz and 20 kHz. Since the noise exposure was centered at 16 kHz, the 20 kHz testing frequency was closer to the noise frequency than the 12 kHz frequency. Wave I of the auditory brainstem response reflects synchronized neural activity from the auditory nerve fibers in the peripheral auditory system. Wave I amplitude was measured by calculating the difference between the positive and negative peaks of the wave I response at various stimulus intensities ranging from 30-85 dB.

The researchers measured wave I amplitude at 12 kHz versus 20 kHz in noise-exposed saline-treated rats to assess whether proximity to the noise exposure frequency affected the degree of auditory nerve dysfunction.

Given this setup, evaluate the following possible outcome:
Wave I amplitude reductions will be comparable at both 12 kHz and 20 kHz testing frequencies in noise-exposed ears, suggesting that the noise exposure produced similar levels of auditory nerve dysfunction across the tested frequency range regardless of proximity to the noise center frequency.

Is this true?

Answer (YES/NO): YES